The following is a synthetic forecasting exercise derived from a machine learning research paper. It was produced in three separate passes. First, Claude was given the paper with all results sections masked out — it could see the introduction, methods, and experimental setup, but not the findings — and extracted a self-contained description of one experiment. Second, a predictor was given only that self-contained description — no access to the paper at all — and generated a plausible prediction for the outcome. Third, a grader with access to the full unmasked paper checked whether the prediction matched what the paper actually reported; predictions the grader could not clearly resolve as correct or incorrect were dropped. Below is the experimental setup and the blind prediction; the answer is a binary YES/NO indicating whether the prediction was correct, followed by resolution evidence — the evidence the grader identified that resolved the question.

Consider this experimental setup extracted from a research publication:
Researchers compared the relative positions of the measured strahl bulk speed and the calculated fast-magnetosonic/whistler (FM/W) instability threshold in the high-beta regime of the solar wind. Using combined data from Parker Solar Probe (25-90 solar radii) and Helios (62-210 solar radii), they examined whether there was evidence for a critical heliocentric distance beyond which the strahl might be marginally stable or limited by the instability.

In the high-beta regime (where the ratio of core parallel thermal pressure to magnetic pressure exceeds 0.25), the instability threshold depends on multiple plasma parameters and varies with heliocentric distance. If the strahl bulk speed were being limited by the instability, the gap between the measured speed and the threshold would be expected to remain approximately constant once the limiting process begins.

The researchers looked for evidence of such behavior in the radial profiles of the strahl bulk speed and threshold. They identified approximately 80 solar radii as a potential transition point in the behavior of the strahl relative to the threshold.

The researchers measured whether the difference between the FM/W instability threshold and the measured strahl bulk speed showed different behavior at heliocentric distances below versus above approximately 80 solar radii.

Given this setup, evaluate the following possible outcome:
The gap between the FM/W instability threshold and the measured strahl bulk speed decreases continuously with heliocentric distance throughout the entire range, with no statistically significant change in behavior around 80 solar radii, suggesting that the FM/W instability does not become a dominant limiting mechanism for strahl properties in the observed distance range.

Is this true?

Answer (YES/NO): NO